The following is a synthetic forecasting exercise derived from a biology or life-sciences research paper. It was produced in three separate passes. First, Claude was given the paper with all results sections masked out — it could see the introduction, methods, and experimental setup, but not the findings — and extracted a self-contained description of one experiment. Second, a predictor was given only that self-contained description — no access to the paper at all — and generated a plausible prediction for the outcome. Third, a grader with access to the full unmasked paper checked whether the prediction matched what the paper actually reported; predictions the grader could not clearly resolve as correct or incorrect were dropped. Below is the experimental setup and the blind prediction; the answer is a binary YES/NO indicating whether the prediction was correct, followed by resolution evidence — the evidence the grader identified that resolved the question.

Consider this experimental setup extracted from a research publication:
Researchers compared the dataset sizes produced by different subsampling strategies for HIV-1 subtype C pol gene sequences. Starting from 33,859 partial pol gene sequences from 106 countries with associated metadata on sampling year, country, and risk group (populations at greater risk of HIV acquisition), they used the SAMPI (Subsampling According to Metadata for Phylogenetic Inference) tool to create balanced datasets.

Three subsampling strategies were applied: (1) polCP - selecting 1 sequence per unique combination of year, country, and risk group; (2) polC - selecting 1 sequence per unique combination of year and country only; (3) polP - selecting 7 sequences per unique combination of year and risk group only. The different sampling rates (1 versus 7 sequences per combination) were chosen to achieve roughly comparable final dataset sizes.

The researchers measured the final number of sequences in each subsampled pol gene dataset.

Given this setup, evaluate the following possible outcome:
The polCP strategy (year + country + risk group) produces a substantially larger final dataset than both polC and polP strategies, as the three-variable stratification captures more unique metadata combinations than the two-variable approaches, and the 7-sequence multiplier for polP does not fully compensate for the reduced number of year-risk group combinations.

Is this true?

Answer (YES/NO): NO